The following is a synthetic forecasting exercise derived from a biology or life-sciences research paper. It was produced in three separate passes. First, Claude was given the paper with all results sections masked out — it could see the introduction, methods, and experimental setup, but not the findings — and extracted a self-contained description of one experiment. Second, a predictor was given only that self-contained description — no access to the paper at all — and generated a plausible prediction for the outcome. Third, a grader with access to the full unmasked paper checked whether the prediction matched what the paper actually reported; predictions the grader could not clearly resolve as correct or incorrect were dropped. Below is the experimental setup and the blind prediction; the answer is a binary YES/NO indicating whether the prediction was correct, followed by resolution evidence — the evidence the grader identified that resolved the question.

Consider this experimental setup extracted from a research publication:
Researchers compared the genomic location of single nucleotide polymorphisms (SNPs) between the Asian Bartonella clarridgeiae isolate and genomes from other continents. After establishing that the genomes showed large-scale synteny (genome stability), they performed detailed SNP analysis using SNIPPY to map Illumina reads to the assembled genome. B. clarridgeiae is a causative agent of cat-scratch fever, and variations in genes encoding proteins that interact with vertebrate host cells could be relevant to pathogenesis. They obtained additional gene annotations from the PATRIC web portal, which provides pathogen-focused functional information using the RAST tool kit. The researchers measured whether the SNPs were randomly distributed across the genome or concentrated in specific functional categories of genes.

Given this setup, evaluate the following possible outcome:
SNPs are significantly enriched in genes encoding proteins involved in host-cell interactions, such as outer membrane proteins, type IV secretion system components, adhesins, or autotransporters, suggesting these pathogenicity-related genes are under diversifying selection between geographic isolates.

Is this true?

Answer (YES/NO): YES